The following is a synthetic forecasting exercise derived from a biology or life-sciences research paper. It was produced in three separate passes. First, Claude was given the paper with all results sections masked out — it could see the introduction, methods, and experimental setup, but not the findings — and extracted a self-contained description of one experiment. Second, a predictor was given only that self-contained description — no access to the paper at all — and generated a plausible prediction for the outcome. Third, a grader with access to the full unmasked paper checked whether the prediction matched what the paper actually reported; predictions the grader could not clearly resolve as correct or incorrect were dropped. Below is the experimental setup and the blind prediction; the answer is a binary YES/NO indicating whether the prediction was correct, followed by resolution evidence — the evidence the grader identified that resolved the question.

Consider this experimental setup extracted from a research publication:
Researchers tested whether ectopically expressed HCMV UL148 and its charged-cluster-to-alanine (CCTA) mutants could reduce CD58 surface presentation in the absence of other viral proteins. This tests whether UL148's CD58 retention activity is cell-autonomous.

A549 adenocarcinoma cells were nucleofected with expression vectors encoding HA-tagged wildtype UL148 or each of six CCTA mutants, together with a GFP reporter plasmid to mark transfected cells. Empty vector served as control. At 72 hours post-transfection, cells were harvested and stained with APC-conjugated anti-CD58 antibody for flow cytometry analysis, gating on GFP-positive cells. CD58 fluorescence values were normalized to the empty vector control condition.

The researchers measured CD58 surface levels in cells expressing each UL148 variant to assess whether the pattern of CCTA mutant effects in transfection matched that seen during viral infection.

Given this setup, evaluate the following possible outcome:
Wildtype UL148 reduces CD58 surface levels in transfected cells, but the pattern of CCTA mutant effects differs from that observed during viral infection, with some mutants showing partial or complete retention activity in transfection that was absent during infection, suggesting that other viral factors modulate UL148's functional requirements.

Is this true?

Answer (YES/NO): NO